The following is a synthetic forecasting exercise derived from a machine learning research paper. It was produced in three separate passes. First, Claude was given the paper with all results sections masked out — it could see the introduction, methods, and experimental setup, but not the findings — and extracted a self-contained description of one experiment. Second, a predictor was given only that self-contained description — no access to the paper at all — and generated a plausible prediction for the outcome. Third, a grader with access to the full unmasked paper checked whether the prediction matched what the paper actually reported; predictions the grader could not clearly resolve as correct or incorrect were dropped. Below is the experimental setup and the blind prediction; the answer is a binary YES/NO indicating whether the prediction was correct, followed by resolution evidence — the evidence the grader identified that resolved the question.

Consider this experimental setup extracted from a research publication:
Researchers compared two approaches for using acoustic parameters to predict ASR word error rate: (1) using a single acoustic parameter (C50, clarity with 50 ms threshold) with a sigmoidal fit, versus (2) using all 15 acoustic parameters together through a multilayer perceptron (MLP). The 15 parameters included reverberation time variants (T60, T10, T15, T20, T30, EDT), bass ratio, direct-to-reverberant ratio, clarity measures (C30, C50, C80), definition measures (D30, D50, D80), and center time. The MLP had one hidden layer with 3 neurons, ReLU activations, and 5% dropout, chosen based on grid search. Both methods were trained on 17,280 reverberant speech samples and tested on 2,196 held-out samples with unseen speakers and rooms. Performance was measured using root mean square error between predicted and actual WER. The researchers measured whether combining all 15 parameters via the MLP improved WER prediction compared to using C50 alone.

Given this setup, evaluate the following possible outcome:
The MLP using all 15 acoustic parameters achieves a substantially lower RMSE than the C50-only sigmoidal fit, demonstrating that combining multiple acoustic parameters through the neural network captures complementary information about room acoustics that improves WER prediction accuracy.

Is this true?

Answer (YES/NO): NO